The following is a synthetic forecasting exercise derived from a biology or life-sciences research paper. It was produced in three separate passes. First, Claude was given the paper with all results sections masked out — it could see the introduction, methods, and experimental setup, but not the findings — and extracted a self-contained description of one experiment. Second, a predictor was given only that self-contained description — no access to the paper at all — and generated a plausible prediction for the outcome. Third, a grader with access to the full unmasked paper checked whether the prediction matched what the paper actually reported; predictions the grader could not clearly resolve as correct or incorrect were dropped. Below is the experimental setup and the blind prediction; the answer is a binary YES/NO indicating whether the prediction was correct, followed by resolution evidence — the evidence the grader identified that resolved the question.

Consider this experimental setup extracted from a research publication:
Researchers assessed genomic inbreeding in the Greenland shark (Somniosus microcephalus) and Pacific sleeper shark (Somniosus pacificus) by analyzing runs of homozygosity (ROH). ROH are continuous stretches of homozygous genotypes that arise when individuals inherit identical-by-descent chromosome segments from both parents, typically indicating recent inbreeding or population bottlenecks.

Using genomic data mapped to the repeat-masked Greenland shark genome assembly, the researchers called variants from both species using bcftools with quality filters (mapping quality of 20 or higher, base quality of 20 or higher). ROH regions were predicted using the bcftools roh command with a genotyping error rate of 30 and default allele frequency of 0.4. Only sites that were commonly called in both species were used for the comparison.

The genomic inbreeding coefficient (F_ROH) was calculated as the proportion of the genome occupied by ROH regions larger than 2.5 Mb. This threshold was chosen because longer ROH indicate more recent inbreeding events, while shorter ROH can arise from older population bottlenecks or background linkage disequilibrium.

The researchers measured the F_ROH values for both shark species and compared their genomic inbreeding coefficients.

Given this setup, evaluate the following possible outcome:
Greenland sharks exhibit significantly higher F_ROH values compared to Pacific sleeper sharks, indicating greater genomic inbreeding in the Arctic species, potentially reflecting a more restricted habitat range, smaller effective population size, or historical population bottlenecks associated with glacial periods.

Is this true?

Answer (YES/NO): YES